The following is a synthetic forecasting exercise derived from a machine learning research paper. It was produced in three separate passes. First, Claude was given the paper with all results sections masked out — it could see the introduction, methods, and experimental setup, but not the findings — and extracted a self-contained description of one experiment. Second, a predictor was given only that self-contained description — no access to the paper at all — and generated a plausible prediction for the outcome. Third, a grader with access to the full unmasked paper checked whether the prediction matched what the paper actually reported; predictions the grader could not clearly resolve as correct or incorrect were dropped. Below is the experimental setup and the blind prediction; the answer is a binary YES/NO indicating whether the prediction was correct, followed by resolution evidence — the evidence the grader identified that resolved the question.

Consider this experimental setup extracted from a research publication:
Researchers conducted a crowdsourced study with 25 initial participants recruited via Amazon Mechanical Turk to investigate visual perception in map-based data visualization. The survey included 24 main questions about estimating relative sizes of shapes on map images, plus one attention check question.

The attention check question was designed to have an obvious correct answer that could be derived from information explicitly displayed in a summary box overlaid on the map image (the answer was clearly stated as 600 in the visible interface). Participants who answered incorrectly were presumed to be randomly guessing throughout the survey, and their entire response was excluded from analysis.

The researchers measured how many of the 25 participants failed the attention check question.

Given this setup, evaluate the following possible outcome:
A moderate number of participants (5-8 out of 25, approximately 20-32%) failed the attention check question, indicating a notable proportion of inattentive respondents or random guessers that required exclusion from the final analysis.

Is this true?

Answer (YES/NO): NO